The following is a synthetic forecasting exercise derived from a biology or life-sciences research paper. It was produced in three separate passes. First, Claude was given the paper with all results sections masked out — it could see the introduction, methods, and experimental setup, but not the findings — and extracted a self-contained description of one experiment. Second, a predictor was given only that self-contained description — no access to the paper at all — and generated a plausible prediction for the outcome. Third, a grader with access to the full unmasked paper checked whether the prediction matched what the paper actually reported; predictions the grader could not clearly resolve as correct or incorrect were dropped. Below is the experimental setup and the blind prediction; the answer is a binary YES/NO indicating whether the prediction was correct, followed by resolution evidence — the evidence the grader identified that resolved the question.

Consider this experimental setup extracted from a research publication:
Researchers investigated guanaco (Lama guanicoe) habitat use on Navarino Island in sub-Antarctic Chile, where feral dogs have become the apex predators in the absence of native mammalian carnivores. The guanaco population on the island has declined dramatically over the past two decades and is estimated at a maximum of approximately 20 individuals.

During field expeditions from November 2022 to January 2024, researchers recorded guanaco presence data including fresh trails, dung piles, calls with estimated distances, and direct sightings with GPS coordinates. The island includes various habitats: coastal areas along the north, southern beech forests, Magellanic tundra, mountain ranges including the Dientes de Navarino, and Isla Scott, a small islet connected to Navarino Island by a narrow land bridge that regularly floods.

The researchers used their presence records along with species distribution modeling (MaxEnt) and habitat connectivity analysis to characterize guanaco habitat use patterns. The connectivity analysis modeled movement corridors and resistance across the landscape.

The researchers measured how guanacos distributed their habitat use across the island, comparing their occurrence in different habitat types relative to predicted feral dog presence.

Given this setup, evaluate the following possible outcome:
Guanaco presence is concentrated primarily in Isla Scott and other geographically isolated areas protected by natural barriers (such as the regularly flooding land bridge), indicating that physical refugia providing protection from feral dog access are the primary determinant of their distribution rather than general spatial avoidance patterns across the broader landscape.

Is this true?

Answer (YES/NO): NO